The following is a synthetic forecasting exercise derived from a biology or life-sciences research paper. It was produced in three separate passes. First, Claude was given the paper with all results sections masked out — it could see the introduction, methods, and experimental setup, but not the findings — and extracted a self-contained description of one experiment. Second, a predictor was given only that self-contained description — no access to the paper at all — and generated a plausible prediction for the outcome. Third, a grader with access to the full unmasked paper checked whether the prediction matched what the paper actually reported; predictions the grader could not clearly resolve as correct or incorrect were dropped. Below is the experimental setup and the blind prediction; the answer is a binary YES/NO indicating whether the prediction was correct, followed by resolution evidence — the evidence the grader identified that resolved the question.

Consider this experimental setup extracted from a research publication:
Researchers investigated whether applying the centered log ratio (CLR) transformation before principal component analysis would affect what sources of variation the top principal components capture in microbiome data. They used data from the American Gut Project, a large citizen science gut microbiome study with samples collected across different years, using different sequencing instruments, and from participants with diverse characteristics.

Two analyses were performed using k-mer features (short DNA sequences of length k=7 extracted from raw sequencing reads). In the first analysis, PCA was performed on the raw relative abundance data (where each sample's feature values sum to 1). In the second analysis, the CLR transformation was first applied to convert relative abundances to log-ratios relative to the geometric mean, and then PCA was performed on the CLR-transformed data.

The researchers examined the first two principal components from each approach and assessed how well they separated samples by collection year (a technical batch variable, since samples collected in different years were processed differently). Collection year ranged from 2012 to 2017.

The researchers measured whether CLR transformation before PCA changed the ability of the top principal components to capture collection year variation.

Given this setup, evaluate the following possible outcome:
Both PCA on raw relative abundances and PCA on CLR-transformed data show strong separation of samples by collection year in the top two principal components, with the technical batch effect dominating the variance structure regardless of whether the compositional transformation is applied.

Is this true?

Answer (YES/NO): NO